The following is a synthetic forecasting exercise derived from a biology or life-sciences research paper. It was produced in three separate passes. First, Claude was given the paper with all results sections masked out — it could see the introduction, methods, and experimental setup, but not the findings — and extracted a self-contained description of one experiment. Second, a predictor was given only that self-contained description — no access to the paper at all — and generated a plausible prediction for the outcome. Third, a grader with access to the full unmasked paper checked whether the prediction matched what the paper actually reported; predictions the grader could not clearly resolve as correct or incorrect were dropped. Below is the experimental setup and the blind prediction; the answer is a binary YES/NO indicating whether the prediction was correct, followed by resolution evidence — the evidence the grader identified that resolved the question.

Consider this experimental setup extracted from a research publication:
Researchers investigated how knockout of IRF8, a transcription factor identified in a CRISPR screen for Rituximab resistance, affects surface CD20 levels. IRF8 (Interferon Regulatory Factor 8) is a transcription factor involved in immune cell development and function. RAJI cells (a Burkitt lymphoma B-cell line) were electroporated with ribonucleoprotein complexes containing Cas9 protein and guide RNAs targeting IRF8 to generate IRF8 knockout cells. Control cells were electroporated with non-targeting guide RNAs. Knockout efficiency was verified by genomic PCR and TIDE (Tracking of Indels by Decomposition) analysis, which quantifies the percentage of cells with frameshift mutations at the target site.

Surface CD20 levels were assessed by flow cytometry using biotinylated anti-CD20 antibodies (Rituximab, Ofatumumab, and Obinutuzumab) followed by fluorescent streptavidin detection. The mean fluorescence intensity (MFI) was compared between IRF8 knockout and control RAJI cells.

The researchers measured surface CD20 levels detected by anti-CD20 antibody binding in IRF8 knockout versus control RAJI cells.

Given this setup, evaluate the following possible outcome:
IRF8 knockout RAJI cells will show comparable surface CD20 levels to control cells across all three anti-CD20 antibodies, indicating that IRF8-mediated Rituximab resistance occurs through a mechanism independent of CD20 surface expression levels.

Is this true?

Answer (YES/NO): NO